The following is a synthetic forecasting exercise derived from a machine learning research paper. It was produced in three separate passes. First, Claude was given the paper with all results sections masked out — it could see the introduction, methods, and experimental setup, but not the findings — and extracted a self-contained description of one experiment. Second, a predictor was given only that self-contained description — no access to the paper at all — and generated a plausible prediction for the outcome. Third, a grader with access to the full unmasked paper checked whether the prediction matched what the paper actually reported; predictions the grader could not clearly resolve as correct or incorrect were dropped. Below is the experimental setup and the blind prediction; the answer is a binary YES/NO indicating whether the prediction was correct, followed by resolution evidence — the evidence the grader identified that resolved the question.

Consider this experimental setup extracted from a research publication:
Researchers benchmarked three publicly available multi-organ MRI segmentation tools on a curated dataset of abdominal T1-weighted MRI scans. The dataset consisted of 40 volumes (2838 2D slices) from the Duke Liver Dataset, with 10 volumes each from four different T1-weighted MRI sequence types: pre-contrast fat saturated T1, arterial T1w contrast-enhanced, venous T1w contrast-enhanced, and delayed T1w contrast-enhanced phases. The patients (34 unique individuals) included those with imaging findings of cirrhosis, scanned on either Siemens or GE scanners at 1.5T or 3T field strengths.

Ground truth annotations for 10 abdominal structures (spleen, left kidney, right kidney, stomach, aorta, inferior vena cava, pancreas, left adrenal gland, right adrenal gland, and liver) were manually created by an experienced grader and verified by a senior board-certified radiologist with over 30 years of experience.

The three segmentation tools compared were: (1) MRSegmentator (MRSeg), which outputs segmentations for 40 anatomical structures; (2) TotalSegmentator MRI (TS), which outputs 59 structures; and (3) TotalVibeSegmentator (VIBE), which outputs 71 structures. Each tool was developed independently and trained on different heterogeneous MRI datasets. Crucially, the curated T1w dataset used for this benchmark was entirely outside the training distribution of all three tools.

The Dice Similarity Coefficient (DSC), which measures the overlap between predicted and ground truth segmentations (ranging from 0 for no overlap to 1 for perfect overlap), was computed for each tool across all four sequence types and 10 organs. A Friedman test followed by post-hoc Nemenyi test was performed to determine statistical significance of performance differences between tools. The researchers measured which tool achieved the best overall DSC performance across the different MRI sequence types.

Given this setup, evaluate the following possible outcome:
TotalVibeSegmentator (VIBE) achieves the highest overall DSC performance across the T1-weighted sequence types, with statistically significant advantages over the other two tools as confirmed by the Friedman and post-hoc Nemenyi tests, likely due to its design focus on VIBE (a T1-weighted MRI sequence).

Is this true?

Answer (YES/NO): NO